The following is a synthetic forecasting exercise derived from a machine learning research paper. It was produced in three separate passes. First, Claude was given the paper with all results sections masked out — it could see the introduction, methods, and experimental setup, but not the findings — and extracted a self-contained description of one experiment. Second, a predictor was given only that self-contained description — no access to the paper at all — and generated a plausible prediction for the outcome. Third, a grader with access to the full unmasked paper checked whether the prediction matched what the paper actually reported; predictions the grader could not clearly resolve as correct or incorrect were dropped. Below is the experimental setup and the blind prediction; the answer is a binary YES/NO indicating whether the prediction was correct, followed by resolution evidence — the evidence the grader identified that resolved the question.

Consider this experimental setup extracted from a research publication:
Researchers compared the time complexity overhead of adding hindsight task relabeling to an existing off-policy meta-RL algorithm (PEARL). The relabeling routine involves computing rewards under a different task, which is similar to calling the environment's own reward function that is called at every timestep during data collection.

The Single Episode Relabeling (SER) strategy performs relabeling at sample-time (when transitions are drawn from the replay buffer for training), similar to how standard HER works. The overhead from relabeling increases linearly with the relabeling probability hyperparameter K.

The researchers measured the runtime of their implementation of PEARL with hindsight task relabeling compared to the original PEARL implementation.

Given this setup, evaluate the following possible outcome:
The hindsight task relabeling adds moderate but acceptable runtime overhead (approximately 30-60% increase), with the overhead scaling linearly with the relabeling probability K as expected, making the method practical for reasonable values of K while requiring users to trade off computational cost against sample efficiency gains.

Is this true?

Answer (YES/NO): NO